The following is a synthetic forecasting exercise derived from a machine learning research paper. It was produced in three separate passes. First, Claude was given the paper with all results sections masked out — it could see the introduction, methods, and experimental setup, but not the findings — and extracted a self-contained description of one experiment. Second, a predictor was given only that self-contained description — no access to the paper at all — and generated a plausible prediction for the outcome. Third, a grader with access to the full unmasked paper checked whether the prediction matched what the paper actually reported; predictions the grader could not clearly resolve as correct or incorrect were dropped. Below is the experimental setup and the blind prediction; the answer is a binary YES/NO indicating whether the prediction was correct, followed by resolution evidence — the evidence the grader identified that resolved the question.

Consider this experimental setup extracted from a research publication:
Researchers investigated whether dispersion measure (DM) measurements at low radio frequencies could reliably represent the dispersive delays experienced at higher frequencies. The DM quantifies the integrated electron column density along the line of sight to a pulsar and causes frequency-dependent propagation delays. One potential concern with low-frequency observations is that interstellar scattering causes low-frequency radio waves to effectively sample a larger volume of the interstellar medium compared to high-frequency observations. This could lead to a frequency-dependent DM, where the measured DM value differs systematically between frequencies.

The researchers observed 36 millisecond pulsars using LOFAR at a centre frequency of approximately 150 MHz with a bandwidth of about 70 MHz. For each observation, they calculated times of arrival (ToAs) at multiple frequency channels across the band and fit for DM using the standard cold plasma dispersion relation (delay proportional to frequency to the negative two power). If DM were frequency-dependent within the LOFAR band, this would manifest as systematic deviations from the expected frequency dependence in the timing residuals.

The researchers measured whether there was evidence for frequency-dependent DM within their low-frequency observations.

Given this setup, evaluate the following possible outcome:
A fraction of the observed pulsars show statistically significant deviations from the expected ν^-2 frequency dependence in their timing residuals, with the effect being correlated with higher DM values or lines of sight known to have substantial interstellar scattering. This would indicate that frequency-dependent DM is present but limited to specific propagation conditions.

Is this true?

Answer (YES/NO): NO